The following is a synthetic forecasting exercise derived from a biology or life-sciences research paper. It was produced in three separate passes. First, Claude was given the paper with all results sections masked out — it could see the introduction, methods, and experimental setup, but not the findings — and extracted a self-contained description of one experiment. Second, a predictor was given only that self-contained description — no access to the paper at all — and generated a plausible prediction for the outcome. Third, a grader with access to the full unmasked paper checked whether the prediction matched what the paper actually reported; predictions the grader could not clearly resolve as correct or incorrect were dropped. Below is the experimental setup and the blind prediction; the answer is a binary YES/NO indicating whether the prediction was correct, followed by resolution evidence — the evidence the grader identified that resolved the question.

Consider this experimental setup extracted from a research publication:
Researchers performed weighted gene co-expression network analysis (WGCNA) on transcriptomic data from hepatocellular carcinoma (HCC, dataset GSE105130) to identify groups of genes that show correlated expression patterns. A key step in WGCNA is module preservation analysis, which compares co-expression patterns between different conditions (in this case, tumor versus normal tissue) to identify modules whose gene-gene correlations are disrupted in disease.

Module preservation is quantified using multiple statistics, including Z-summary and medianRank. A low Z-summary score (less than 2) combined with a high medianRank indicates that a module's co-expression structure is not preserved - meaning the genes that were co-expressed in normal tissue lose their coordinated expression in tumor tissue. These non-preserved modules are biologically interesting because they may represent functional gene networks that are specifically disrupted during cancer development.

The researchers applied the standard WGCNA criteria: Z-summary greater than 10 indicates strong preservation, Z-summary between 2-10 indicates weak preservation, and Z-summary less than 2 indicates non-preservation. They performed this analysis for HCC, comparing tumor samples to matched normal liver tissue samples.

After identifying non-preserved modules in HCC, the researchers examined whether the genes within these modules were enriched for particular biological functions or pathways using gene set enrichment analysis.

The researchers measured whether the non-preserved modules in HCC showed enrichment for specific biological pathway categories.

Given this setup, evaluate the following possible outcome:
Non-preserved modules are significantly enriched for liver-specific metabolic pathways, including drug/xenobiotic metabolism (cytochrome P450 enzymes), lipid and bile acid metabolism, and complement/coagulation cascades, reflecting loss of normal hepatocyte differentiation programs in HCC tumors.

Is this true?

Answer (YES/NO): NO